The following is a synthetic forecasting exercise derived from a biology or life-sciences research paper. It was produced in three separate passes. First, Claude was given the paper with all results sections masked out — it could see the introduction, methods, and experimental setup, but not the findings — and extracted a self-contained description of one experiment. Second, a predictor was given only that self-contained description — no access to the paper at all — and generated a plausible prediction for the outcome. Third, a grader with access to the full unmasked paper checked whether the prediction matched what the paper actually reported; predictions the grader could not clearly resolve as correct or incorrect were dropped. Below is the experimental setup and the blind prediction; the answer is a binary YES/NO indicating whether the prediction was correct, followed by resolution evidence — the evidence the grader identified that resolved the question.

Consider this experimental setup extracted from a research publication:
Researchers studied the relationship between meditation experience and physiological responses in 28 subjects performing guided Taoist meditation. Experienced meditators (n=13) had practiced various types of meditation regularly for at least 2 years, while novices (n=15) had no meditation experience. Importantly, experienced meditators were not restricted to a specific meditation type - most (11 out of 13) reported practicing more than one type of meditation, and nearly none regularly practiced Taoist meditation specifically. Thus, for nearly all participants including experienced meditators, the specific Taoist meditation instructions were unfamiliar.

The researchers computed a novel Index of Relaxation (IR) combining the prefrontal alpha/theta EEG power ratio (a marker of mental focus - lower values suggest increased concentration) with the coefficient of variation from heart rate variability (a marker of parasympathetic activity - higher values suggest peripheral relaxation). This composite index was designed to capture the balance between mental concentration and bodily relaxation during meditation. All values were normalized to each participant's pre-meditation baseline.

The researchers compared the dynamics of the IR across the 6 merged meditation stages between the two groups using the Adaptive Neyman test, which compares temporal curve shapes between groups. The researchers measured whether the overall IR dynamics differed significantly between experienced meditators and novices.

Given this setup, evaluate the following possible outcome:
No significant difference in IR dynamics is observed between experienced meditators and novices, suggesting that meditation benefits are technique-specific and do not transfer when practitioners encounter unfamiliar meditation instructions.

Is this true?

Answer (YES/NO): NO